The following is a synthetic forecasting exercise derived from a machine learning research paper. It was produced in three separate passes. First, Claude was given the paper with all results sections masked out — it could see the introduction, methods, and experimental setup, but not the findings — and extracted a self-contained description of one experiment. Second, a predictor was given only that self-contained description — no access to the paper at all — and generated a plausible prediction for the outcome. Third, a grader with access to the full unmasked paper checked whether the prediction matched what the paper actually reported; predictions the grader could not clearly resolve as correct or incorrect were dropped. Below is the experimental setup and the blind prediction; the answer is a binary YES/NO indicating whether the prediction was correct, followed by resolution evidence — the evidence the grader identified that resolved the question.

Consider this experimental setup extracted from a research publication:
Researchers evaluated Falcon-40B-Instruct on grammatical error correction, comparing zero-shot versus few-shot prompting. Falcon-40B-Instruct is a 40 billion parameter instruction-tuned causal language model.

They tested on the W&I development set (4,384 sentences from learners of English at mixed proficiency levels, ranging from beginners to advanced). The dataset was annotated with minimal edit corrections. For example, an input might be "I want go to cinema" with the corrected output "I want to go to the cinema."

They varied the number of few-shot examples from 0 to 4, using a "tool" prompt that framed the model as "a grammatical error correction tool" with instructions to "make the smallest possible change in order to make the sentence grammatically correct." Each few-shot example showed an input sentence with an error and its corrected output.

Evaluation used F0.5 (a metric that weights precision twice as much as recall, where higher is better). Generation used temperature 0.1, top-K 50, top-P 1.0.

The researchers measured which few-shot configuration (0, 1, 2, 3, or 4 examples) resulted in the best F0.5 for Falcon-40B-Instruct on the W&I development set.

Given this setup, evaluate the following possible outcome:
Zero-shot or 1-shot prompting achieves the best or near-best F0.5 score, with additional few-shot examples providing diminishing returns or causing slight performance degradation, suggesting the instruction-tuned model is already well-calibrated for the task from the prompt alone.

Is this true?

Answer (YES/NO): NO